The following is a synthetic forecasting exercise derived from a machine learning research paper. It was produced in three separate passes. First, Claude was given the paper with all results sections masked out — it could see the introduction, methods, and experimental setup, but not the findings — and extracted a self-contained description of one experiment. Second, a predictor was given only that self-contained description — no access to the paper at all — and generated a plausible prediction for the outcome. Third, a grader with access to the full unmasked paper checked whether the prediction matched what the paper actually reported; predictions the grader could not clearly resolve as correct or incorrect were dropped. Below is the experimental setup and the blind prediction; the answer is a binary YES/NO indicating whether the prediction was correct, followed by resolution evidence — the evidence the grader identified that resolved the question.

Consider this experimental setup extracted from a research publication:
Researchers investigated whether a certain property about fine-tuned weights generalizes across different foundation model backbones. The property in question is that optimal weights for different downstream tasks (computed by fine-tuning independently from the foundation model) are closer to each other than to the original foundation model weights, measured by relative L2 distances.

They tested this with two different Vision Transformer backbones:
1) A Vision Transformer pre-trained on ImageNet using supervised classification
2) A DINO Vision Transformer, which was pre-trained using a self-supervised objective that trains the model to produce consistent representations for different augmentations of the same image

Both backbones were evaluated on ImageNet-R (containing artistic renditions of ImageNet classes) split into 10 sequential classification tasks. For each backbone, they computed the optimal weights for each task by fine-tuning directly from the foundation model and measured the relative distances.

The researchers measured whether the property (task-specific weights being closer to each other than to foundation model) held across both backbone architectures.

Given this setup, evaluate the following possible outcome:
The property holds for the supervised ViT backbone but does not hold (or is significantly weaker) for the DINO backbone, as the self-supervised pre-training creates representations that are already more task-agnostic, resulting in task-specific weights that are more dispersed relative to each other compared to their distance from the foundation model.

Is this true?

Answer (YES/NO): NO